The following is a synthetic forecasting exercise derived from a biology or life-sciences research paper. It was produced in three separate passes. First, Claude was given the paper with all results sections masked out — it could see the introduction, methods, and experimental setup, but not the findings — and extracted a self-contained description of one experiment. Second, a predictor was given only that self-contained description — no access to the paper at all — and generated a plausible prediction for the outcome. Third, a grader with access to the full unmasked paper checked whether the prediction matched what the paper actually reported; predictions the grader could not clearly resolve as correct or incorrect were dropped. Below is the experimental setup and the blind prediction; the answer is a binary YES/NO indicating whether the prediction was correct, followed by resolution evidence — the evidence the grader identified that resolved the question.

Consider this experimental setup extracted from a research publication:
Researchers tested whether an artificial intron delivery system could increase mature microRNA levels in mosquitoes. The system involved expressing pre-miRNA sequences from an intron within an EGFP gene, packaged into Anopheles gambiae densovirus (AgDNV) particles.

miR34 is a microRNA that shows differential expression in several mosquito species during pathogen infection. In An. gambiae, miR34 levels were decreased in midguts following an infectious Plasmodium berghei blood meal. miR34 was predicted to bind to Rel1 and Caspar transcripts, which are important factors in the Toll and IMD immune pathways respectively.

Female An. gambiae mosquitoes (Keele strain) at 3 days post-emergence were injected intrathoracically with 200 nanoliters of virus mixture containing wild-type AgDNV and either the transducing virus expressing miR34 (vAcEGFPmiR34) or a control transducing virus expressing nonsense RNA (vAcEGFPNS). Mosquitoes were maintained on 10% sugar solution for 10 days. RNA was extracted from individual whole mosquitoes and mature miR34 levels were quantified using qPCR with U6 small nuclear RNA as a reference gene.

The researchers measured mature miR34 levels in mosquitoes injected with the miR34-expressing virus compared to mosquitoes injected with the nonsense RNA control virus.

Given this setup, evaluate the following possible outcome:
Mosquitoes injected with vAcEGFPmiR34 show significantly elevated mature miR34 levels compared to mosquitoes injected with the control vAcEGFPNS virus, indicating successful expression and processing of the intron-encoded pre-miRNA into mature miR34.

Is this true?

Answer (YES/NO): NO